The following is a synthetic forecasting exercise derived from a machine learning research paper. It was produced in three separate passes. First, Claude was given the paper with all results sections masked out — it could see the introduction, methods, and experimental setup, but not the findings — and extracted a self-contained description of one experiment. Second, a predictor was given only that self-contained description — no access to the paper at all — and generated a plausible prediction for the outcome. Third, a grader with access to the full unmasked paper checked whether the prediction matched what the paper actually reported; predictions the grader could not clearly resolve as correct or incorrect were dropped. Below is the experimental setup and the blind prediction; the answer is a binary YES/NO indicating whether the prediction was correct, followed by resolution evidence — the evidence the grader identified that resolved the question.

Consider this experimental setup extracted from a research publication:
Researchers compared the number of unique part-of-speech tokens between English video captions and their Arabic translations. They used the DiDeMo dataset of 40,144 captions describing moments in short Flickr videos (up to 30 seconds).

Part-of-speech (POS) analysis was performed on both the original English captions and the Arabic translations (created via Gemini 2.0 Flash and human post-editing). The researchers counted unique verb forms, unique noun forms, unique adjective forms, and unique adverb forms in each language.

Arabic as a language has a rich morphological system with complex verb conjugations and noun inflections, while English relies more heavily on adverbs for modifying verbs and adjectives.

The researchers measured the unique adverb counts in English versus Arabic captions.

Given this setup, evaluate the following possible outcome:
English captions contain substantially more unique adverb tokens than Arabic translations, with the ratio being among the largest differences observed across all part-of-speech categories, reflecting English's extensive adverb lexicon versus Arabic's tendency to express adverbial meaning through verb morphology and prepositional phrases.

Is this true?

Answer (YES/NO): YES